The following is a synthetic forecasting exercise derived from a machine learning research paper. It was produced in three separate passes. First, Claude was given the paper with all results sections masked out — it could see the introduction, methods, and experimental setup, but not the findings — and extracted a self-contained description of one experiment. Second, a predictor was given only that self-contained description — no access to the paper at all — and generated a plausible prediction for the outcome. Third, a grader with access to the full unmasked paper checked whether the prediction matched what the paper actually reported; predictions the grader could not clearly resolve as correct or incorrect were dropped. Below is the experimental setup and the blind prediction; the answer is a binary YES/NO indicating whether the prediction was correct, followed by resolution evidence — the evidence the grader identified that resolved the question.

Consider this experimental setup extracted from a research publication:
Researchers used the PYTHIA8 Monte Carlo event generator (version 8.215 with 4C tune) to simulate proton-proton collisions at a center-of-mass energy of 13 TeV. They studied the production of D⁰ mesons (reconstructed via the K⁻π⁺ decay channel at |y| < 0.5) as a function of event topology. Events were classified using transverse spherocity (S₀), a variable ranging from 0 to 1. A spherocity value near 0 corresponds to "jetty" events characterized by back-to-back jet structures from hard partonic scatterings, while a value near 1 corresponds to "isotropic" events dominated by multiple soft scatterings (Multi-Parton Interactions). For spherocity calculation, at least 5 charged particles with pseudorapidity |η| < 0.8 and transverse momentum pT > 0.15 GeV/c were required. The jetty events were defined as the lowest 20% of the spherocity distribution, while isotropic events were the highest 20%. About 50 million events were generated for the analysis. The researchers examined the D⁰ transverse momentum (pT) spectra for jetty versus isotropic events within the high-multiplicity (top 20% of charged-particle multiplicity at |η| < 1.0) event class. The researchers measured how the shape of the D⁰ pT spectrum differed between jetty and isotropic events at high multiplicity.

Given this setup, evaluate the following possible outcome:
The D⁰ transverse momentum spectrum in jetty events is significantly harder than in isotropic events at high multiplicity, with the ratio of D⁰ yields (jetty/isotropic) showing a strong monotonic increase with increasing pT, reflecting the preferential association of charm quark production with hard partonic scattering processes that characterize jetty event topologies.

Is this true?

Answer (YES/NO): NO